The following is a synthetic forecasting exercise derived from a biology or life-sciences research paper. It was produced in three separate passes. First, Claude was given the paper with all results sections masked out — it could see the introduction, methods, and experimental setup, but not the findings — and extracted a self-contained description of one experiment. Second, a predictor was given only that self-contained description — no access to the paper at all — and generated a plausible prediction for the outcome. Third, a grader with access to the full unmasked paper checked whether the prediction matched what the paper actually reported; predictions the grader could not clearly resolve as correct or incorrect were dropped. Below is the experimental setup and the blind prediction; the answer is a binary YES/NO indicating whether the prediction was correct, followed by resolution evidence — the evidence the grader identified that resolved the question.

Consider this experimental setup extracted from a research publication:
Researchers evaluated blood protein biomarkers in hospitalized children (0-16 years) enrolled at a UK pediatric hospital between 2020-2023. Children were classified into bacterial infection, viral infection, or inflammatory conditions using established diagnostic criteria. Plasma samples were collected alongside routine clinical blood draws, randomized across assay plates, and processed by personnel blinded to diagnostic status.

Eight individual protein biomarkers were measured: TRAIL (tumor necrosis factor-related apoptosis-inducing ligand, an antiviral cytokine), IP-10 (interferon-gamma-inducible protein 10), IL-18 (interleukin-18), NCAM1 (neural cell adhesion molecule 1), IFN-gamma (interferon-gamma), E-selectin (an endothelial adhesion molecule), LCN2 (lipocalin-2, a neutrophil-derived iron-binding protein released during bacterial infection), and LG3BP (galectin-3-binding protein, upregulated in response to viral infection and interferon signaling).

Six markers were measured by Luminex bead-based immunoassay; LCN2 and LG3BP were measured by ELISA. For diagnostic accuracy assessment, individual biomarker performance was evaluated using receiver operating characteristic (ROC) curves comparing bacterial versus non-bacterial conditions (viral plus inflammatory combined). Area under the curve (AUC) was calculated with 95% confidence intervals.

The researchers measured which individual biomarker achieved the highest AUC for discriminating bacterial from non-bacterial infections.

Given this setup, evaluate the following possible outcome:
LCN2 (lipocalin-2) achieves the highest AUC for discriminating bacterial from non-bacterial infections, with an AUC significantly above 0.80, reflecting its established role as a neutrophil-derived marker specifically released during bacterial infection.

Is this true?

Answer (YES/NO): NO